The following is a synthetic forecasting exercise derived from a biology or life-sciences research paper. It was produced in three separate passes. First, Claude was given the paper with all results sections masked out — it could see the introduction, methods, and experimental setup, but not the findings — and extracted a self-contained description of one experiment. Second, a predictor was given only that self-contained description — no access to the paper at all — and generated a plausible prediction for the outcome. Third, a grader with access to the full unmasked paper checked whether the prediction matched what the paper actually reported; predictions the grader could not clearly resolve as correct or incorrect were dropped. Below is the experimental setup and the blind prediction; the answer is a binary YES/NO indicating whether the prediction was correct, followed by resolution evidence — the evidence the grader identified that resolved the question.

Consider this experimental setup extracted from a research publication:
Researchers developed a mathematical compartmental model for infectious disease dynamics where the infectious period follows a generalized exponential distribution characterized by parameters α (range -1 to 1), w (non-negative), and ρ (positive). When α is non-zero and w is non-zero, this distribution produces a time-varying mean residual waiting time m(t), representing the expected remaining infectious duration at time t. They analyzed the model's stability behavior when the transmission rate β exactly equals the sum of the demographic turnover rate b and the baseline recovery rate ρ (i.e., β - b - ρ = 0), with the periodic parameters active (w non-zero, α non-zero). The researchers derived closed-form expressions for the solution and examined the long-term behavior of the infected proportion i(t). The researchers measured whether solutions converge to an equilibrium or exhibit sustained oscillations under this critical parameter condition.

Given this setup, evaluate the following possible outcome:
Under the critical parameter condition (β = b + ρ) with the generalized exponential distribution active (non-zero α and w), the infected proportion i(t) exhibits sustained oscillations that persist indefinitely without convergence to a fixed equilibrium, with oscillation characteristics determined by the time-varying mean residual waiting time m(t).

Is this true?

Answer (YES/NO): NO